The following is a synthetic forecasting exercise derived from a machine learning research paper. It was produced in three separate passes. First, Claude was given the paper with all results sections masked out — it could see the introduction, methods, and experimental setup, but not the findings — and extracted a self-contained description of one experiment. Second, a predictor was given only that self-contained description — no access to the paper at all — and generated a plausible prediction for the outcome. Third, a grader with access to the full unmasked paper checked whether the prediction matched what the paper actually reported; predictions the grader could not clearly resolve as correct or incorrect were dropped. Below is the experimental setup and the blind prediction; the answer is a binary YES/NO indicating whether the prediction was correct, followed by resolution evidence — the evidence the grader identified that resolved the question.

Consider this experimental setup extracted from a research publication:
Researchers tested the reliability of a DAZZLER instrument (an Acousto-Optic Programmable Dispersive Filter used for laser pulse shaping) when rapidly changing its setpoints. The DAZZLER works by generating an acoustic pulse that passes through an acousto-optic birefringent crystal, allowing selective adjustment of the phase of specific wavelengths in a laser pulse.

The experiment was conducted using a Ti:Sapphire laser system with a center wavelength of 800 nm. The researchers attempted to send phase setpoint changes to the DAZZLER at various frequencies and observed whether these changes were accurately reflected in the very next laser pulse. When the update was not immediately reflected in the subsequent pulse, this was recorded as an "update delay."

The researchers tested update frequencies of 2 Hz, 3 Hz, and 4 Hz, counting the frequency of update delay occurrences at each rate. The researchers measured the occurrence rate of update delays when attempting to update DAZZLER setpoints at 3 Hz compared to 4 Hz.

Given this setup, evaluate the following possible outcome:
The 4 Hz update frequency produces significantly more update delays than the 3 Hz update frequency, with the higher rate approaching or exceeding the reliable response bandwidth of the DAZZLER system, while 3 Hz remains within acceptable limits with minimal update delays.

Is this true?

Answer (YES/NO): YES